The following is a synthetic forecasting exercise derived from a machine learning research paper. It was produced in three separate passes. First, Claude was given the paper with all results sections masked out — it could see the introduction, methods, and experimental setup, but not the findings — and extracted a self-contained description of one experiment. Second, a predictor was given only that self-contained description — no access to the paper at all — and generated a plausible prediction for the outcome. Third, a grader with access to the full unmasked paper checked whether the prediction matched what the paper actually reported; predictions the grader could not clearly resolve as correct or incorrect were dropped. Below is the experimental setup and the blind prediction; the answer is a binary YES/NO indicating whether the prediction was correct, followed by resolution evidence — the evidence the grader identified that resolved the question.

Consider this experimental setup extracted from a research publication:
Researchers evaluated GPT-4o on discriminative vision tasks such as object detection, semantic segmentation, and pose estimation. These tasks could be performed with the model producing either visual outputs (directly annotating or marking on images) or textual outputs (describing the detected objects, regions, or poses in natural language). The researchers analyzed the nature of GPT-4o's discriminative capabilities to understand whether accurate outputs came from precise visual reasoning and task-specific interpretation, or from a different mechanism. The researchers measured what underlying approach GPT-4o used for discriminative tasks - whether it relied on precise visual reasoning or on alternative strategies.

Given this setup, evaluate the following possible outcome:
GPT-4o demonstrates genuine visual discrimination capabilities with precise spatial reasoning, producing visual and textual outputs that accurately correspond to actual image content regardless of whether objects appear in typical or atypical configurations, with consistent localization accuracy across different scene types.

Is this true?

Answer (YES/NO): NO